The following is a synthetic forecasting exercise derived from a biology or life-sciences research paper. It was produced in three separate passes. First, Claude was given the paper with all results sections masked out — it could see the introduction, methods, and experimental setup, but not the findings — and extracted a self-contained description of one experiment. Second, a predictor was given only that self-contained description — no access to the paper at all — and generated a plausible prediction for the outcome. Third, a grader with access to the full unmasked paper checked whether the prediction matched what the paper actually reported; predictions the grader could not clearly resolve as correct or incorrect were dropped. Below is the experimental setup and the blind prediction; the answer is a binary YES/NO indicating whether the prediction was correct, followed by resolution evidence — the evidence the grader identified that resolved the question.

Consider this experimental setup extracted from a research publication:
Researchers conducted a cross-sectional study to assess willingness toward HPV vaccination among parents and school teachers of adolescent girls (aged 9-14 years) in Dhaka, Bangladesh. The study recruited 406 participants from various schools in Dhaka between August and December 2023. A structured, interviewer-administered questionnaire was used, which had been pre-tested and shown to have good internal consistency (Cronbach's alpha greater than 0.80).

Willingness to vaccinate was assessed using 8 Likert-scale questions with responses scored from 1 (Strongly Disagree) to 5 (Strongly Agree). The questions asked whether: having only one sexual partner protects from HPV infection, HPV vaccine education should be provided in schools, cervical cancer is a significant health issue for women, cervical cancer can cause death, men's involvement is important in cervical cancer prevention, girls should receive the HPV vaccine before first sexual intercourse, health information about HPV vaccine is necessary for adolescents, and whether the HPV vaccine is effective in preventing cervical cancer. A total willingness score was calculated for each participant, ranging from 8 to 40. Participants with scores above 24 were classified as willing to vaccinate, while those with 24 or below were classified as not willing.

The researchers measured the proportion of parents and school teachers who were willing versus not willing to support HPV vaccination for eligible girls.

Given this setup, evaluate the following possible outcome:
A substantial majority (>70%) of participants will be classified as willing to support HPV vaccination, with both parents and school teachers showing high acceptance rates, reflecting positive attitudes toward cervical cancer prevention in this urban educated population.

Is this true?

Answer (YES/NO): YES